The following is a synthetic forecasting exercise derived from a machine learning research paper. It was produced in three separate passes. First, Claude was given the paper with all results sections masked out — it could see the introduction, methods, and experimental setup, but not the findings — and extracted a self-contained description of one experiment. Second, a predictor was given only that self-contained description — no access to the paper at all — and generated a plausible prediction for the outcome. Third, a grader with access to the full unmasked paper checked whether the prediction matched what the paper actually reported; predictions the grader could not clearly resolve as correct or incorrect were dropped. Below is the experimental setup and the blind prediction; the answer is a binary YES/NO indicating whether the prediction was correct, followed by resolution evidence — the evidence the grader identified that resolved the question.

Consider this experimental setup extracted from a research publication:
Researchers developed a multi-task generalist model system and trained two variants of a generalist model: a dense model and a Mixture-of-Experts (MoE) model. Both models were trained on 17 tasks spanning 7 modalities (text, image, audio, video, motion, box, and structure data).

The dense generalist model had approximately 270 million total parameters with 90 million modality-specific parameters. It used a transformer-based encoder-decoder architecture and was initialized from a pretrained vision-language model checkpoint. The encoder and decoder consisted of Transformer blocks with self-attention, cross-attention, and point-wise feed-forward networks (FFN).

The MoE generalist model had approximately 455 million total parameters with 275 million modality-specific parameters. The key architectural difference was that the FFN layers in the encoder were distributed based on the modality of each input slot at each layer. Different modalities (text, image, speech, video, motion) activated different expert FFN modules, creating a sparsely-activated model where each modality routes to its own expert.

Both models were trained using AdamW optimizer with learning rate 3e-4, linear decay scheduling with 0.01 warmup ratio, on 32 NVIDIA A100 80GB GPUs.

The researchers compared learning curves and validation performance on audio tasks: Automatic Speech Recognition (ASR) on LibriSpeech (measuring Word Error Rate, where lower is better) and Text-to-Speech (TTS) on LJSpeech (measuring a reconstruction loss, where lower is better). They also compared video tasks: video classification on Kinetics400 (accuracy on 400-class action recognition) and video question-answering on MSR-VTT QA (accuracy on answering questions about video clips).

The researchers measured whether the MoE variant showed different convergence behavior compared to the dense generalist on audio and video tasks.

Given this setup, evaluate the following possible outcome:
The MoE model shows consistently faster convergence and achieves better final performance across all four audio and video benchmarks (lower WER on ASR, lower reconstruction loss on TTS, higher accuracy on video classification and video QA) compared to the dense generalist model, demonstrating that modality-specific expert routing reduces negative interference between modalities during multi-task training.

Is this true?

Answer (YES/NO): NO